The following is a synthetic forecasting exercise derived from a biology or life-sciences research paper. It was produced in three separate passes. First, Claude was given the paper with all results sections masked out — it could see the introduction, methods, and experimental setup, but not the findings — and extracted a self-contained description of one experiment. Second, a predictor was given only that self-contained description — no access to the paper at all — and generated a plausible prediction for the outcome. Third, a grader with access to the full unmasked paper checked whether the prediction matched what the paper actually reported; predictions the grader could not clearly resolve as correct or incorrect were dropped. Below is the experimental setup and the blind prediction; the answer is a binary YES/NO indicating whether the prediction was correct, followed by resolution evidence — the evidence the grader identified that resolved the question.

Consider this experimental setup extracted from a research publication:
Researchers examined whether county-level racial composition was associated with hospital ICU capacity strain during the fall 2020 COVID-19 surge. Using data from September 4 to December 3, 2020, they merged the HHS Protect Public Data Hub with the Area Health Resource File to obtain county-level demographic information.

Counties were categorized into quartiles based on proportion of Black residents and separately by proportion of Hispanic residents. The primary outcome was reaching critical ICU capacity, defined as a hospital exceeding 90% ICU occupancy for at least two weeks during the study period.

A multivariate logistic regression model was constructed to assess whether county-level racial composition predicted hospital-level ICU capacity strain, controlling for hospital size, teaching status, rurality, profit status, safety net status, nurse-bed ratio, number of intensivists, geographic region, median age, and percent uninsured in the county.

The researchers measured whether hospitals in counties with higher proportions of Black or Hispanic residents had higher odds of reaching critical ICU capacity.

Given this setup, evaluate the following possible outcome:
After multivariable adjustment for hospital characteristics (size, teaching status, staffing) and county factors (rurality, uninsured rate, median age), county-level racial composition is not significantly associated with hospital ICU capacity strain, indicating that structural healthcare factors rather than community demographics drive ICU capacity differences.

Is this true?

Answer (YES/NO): YES